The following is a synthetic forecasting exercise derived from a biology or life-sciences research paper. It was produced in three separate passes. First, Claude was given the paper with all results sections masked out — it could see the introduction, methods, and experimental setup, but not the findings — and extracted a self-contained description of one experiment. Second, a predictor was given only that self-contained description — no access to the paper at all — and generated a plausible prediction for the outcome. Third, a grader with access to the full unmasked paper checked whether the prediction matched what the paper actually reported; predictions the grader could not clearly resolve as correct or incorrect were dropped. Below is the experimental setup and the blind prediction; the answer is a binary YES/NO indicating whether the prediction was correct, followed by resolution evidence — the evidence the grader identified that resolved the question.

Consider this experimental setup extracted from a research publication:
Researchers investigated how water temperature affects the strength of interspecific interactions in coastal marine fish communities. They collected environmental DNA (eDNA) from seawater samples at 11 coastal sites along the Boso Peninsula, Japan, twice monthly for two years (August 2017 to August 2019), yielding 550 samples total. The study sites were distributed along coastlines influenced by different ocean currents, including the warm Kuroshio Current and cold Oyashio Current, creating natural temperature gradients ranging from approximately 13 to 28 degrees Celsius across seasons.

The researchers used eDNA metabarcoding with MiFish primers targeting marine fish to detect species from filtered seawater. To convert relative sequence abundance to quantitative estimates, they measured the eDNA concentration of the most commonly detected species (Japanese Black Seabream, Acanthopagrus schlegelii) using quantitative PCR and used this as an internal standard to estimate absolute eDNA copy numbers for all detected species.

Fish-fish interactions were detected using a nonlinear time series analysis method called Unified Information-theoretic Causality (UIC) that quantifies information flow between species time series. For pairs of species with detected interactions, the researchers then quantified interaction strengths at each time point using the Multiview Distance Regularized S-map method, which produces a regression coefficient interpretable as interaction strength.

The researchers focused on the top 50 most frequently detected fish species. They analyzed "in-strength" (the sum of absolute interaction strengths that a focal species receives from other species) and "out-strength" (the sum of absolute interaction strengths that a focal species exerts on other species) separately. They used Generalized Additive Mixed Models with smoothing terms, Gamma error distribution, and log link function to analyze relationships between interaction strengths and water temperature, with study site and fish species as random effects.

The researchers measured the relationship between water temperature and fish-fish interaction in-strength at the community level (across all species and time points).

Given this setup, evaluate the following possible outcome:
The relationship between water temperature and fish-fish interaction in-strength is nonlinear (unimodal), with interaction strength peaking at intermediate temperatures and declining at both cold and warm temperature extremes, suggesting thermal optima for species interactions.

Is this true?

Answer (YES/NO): NO